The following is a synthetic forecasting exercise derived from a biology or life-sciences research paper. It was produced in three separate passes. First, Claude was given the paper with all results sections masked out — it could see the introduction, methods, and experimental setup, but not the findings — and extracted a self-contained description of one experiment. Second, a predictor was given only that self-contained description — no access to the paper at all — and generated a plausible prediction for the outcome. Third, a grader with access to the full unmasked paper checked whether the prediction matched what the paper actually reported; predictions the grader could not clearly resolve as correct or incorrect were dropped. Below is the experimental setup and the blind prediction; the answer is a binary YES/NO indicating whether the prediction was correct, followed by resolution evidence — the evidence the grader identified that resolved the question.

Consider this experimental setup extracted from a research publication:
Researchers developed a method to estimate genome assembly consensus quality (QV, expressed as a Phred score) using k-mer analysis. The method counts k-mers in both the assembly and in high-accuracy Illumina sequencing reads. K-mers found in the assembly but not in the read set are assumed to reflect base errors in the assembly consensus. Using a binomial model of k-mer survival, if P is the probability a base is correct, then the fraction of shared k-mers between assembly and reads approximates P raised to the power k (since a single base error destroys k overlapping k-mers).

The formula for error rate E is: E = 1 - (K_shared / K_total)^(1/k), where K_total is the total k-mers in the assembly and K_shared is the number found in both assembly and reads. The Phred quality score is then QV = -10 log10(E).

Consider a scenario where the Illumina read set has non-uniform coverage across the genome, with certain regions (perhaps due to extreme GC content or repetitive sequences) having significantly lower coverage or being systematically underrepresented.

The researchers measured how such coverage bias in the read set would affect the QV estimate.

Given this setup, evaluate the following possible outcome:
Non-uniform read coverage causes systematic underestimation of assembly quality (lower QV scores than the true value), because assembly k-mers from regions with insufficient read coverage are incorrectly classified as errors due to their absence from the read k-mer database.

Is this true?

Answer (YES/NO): YES